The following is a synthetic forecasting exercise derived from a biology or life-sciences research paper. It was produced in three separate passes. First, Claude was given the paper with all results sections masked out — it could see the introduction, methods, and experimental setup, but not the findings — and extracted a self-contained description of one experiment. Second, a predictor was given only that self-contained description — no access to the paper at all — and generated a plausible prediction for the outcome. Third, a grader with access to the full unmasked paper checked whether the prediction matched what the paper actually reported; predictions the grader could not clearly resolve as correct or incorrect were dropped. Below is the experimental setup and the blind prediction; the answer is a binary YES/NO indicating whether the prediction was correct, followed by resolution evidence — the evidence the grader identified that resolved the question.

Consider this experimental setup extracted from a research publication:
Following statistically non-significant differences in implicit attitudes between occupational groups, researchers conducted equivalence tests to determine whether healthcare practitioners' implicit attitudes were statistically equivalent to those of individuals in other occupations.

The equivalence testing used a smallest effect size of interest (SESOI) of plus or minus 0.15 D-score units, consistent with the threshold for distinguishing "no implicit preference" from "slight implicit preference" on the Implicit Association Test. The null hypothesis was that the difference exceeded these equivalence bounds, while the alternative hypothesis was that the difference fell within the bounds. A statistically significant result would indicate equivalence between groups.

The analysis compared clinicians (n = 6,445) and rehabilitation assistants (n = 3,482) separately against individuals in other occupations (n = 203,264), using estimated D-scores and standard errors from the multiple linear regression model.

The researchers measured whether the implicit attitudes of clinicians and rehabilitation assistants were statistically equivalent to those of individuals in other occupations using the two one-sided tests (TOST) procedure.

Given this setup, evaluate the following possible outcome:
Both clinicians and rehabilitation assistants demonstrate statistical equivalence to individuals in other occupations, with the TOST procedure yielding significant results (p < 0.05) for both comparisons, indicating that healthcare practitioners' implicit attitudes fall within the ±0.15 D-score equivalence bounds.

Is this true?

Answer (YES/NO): YES